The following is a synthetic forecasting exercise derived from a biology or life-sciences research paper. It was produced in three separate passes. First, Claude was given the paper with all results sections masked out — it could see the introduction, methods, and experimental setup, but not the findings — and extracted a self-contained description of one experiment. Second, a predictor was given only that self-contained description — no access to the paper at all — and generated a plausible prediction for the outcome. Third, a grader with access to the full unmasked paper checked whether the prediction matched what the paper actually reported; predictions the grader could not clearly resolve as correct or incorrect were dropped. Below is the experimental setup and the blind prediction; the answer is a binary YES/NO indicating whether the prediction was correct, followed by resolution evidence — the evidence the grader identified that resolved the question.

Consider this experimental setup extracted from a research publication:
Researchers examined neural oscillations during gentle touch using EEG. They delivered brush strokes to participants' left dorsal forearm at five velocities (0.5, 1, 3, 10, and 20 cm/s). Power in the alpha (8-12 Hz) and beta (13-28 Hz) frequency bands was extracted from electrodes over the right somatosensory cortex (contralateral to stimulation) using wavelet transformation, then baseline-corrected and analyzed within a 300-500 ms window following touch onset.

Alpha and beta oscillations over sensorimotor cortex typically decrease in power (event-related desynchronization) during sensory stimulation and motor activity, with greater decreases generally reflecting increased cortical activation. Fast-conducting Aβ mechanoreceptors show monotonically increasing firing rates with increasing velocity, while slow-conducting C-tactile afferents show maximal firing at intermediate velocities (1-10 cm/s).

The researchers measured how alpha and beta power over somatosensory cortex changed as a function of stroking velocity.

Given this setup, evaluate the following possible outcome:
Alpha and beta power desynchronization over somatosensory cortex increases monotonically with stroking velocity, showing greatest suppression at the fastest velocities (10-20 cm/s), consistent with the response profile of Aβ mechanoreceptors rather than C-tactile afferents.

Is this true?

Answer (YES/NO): YES